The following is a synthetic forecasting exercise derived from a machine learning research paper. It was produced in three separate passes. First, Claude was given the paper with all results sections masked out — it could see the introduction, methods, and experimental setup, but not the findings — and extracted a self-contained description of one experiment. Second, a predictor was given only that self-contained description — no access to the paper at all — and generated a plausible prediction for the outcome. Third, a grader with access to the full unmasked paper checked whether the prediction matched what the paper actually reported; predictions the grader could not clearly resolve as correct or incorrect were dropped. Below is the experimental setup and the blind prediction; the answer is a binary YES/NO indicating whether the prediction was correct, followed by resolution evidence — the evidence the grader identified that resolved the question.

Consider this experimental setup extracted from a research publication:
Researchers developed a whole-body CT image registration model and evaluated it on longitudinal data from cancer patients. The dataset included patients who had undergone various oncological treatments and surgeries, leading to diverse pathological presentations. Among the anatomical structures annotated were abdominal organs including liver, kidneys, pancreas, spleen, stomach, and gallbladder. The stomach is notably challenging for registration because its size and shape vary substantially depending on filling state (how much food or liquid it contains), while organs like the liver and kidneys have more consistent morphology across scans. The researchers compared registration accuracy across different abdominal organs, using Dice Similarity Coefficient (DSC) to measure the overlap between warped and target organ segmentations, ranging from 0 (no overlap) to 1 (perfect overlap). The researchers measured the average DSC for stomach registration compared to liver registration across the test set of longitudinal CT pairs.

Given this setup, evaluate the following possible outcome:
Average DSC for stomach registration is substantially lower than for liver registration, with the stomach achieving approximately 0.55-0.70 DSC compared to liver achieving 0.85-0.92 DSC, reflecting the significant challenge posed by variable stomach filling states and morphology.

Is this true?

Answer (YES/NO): NO